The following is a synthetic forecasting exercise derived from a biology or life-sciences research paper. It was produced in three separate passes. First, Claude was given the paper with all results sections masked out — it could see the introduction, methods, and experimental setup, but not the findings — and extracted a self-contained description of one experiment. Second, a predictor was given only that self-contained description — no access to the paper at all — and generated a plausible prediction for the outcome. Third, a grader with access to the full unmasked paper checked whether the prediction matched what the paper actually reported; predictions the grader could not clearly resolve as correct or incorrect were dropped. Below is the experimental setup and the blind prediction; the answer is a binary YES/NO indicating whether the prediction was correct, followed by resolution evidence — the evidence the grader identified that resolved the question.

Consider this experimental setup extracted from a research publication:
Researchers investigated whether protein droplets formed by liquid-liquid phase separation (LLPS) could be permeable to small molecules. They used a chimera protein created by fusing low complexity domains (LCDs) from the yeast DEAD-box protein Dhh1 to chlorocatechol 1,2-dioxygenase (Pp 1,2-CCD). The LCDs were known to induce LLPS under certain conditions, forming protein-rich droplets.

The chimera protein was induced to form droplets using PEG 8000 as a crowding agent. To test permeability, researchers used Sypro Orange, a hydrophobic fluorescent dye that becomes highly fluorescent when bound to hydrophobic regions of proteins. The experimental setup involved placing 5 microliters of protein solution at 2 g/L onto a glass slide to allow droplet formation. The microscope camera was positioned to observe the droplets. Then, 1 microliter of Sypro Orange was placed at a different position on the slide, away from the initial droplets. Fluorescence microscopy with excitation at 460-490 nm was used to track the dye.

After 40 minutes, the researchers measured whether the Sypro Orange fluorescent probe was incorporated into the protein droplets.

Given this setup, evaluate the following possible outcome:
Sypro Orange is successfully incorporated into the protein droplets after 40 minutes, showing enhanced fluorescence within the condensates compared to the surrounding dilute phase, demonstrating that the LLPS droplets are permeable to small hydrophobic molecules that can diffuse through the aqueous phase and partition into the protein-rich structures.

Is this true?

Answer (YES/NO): YES